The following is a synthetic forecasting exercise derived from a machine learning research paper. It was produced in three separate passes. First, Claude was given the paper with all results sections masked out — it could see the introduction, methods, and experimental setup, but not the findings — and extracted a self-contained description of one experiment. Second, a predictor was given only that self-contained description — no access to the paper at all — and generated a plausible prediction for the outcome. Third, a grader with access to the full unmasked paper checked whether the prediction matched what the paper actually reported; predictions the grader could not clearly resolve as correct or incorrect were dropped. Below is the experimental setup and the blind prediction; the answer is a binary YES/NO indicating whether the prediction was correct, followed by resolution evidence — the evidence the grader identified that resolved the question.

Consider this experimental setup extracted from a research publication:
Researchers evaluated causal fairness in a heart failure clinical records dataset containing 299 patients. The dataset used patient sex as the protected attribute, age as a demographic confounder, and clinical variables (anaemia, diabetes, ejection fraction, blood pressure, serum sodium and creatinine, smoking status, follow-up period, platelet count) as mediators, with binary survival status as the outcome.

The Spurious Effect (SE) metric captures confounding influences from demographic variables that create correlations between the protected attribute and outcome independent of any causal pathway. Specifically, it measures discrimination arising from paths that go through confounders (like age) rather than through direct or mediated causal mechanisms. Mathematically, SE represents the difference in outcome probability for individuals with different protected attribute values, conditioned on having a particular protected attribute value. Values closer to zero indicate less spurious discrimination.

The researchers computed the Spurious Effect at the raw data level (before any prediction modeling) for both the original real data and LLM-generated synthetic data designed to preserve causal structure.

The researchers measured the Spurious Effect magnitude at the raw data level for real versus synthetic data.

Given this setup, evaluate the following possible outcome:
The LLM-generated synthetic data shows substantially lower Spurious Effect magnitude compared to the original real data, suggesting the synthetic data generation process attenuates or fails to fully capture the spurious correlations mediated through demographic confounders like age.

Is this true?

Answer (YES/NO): NO